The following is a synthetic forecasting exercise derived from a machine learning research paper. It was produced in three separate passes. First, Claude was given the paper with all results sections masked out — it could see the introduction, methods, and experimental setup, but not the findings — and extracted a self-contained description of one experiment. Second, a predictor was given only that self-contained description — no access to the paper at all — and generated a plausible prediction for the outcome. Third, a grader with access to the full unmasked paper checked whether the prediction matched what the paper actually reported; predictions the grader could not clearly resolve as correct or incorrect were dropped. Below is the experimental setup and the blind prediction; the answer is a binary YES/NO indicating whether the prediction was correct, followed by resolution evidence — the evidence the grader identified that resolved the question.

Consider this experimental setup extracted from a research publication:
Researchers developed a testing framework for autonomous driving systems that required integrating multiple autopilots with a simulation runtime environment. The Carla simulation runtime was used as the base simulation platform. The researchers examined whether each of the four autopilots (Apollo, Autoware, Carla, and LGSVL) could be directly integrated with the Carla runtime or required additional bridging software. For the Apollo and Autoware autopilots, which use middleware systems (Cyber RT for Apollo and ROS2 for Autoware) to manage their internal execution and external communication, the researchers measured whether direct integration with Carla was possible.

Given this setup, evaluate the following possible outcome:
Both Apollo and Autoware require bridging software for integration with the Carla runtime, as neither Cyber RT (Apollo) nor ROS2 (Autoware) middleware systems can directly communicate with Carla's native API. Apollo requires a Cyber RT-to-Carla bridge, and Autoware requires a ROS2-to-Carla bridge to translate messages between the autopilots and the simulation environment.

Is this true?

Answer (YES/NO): NO